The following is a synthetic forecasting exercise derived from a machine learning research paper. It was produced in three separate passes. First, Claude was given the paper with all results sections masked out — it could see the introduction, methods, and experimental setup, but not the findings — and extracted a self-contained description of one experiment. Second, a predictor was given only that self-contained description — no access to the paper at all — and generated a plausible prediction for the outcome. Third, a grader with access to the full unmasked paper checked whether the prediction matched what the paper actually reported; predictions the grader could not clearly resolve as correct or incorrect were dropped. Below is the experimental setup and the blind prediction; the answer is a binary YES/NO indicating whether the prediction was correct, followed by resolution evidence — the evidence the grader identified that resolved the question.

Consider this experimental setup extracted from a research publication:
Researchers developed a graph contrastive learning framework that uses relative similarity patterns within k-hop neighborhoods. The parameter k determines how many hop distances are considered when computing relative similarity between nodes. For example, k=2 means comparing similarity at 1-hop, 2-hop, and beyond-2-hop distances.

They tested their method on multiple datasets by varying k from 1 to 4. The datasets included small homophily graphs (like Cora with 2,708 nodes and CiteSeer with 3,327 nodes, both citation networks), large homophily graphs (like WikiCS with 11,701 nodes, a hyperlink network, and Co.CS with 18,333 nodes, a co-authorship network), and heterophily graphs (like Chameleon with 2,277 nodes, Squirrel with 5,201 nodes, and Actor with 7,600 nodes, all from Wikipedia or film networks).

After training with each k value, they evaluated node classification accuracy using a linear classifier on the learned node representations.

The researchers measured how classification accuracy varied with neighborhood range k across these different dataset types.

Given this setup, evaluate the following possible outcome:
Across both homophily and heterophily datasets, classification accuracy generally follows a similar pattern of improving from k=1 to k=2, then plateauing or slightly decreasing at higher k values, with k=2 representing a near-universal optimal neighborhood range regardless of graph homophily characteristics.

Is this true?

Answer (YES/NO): NO